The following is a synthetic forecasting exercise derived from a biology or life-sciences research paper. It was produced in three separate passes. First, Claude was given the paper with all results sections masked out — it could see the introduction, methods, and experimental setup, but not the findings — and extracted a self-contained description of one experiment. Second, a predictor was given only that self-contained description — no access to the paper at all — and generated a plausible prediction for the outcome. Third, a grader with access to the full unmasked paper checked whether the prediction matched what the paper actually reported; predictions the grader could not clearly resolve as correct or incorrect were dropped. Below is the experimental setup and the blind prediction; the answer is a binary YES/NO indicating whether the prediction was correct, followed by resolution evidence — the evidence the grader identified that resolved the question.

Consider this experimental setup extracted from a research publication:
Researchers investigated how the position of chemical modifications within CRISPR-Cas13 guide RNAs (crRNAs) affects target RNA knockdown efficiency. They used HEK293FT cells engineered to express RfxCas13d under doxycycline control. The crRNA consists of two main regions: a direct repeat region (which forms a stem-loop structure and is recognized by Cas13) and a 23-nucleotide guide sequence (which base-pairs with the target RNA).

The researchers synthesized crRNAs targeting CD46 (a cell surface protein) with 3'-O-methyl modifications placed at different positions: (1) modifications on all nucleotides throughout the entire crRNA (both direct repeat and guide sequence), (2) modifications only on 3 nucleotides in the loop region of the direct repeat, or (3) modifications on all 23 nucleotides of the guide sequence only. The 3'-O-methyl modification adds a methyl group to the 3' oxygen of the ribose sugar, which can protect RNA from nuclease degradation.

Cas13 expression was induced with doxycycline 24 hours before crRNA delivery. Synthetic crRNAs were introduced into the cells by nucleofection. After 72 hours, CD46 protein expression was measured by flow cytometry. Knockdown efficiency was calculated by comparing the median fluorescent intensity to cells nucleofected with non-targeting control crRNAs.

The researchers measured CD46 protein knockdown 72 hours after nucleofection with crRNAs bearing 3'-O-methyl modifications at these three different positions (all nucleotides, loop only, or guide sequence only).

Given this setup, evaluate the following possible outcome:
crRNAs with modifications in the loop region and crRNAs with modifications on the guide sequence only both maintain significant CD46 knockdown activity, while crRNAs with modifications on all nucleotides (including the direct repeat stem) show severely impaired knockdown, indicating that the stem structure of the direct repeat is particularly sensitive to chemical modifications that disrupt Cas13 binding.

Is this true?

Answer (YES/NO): NO